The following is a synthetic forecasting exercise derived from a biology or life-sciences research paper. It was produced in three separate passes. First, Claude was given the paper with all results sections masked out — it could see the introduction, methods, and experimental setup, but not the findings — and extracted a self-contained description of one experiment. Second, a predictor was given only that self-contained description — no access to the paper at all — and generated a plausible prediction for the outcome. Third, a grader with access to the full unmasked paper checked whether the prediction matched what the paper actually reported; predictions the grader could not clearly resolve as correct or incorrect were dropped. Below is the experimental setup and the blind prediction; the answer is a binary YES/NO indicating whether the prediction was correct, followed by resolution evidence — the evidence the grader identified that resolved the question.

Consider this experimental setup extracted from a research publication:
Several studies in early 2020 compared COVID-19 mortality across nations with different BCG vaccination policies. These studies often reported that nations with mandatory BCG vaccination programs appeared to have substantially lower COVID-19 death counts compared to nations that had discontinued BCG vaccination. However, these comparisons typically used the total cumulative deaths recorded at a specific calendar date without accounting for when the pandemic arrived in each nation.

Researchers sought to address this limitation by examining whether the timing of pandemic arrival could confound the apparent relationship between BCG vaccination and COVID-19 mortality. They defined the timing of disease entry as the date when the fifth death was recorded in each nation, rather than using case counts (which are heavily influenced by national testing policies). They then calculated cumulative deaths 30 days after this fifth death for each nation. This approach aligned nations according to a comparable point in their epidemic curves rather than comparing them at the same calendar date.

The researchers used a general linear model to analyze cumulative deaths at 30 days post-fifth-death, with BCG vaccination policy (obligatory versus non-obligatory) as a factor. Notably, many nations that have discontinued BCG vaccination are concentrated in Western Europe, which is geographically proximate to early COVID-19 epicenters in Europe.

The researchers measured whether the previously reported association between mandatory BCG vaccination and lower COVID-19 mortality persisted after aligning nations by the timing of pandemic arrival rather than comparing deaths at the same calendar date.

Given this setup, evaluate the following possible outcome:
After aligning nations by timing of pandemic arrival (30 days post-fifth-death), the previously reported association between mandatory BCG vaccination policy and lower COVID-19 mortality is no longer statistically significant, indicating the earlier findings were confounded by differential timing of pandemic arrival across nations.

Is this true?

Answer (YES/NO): YES